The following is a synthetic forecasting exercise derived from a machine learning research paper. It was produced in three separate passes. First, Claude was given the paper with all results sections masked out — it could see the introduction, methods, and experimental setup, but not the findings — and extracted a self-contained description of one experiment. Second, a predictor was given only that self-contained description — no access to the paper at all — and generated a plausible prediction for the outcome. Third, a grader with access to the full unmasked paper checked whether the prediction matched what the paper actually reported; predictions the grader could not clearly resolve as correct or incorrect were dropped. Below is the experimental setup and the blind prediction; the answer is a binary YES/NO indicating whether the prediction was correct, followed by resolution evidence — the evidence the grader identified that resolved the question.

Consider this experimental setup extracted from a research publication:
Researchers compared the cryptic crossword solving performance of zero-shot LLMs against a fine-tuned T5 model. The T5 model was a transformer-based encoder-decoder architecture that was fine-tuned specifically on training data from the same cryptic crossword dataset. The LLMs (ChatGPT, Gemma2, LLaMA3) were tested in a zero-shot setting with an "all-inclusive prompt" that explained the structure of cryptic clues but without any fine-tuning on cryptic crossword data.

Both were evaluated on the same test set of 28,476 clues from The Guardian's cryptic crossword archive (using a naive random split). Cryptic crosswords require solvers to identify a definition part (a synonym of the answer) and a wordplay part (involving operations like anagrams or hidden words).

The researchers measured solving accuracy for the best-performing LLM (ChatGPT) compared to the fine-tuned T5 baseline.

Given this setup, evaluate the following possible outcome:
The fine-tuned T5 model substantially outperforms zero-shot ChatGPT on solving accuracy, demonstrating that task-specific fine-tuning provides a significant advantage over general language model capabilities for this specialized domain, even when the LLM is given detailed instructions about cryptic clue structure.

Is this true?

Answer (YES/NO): NO